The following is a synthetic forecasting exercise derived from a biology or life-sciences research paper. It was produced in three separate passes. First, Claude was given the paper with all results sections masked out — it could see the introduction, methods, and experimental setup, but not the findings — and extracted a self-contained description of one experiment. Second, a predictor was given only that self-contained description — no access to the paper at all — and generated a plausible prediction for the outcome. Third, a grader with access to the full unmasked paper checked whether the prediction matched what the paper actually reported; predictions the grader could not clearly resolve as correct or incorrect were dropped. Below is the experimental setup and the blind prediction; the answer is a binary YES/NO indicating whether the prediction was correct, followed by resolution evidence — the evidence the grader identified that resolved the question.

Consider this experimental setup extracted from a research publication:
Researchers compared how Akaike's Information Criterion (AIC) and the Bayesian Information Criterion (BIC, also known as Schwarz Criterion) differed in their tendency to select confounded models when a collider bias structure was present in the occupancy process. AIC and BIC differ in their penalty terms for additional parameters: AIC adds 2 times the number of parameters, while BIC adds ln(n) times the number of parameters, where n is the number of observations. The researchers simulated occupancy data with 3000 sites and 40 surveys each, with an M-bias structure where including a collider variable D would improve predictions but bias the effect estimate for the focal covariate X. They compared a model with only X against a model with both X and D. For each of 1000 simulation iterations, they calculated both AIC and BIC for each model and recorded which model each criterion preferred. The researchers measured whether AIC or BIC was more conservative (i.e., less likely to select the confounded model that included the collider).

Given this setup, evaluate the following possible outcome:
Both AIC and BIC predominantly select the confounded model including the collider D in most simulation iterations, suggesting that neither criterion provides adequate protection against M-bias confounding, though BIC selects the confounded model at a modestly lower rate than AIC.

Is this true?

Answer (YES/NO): YES